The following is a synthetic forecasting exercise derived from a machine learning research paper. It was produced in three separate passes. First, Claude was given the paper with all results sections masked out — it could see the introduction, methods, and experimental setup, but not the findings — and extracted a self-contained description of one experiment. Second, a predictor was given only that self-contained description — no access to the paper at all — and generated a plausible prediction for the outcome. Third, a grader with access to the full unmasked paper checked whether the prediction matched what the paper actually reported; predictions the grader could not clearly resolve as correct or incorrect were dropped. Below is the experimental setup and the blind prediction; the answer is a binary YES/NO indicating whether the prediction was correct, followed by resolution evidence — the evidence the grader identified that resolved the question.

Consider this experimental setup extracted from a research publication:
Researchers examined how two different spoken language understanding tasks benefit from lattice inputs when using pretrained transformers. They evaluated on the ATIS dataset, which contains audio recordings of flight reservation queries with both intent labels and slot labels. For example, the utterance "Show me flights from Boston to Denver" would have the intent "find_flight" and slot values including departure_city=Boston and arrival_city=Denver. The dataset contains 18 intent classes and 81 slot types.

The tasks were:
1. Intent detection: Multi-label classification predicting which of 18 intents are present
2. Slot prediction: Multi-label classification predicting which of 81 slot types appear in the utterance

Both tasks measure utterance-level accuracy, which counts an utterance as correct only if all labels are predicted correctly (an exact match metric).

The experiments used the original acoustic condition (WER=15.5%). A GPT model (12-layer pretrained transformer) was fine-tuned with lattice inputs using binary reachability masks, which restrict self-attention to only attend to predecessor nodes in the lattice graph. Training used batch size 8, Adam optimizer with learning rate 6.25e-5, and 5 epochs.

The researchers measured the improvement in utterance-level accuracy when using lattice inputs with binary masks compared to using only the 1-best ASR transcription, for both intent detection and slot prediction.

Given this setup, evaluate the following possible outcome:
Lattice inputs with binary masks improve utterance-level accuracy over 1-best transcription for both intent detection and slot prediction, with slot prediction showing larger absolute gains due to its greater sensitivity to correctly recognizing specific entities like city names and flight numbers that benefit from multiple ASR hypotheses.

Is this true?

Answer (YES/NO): YES